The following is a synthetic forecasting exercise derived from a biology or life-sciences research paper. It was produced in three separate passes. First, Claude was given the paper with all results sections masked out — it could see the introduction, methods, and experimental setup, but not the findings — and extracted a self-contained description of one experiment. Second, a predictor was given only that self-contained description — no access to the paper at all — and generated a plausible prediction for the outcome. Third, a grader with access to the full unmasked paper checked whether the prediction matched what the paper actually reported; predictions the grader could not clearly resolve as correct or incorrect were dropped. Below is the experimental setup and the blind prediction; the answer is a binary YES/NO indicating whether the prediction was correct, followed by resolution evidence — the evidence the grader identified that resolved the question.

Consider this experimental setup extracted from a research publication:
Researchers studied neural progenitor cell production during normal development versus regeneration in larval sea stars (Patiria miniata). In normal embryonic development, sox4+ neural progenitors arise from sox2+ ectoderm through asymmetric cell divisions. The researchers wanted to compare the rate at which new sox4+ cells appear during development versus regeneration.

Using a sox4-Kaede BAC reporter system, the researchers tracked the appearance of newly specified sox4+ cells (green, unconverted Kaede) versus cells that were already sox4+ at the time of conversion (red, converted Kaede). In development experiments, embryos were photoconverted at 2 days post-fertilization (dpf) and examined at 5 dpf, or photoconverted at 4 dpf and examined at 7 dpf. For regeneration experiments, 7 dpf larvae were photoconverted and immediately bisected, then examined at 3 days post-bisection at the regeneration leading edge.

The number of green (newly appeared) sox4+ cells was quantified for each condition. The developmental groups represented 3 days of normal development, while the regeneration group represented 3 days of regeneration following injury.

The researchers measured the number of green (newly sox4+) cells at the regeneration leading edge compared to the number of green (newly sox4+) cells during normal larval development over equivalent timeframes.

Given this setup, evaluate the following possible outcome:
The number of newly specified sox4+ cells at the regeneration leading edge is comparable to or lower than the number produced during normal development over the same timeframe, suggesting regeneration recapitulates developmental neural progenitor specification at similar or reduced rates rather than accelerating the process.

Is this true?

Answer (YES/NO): NO